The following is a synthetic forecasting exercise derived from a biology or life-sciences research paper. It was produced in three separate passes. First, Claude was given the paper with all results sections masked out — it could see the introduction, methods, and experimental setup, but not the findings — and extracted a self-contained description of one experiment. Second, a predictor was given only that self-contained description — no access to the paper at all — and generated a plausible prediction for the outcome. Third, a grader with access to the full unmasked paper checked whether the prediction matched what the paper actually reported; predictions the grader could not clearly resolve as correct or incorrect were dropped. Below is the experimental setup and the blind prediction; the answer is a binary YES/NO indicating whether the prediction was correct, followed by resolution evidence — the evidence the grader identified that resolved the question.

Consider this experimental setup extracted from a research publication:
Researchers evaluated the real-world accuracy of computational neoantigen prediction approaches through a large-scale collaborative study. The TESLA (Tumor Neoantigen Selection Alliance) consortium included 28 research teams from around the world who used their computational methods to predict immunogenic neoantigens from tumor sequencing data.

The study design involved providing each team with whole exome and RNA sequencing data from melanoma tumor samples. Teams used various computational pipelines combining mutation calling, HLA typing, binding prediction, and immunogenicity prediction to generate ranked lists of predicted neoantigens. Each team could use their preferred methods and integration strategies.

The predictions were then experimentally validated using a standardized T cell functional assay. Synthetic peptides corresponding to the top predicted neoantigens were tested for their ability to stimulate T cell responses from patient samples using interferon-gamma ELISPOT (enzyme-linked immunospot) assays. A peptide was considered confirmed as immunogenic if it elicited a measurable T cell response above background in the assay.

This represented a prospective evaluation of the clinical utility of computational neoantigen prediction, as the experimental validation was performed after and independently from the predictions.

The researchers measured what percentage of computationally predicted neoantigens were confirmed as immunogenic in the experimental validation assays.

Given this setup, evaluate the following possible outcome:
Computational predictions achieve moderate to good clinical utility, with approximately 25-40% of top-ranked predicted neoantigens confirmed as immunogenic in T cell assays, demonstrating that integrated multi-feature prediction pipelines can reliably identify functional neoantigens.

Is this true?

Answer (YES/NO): NO